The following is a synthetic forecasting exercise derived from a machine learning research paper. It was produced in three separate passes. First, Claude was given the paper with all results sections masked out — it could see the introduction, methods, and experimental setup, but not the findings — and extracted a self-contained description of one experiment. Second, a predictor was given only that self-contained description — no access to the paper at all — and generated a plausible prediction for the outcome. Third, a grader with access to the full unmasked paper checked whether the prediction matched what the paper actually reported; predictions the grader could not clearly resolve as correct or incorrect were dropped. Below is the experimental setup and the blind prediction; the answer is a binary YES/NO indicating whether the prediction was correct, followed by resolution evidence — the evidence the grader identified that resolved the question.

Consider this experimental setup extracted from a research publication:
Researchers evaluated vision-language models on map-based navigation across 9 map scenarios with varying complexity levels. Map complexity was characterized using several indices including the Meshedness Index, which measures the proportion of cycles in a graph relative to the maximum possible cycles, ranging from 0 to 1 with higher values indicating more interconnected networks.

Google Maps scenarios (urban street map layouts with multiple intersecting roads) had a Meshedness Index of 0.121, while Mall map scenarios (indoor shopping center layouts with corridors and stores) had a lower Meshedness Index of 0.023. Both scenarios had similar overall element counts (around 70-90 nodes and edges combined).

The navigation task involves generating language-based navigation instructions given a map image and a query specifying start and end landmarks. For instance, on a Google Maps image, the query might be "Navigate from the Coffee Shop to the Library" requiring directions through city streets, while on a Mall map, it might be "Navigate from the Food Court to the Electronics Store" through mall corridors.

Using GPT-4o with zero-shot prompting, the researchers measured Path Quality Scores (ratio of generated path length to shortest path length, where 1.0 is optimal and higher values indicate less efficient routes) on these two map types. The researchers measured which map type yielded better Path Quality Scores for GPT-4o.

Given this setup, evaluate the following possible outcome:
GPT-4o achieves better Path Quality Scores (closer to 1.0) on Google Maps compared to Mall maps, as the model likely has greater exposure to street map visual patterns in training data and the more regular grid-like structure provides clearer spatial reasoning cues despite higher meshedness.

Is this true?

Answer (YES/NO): YES